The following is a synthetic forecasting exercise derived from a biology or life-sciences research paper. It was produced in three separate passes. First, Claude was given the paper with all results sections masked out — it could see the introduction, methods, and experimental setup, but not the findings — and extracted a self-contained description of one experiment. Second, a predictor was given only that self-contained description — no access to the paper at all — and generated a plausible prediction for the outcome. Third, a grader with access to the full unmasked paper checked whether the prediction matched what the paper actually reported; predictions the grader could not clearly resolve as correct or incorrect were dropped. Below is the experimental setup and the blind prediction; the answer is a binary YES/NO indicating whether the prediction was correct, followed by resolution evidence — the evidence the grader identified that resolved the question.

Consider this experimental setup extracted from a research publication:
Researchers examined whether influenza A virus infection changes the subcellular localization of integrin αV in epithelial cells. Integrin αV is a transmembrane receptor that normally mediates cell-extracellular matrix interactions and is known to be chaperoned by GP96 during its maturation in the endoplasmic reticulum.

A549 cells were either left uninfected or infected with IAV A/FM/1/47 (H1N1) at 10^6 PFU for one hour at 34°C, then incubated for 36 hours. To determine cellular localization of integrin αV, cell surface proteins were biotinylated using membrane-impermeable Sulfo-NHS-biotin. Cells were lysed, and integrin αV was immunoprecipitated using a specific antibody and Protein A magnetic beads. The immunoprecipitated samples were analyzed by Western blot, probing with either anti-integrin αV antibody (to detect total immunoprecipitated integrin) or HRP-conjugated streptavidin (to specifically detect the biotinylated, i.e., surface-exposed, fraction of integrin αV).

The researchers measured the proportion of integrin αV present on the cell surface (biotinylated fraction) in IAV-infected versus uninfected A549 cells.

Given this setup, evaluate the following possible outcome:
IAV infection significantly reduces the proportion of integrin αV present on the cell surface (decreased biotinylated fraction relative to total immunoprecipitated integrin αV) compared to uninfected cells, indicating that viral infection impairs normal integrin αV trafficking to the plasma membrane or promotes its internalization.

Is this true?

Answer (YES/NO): NO